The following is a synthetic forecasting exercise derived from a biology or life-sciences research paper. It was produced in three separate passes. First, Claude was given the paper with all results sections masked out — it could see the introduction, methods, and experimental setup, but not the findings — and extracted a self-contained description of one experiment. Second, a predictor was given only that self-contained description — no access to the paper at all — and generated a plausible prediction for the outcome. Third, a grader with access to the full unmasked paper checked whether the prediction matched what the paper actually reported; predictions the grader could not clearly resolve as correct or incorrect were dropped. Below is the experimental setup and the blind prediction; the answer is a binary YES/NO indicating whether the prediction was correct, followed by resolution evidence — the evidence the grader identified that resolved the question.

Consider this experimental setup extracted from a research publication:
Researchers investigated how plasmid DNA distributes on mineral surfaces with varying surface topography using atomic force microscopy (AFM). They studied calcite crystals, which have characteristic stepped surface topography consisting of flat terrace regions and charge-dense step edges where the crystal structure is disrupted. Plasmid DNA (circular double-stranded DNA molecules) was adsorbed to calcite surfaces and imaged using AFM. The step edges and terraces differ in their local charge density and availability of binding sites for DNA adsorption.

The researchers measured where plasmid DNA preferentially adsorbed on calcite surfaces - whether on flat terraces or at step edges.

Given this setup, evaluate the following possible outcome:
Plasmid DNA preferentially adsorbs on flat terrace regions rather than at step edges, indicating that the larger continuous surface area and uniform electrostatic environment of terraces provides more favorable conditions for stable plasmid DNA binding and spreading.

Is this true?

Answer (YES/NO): NO